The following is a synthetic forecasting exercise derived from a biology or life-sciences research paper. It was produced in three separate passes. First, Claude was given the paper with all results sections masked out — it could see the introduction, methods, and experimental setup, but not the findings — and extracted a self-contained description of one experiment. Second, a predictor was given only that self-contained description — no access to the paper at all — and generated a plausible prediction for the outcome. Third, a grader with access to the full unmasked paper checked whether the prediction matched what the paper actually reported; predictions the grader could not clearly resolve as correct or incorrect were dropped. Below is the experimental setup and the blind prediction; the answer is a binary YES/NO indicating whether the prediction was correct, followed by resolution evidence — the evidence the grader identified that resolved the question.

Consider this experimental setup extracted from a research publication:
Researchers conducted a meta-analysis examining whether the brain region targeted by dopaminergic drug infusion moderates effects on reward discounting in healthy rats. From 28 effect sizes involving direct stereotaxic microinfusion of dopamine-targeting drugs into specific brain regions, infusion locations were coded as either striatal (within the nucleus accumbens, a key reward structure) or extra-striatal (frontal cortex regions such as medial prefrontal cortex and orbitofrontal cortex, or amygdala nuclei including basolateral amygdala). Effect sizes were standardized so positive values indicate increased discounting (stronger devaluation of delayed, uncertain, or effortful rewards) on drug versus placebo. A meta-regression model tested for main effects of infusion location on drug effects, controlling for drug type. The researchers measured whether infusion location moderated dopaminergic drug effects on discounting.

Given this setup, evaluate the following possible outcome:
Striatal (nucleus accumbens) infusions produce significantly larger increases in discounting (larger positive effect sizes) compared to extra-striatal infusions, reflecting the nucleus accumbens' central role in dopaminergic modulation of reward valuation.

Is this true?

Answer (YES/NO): NO